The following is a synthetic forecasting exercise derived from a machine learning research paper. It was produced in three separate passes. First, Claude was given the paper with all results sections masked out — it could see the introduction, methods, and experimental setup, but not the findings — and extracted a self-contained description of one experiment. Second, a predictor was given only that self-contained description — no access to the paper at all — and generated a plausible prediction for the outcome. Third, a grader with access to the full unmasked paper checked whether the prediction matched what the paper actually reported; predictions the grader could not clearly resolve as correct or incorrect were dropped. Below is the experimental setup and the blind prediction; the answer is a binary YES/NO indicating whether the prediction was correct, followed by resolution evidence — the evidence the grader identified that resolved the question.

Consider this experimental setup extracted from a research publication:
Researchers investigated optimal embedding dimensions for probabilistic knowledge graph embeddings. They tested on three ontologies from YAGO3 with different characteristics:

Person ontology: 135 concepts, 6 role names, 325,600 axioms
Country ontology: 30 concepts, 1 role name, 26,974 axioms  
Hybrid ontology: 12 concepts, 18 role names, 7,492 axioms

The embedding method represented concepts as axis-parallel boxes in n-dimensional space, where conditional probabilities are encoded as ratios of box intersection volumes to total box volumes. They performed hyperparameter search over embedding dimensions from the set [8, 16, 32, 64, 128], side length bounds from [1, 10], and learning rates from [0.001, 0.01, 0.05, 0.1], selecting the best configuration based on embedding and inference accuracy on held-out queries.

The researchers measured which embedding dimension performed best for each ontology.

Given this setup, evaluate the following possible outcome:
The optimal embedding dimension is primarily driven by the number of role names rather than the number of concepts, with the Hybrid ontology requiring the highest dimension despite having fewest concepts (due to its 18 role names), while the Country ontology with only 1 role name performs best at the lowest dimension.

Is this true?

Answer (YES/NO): NO